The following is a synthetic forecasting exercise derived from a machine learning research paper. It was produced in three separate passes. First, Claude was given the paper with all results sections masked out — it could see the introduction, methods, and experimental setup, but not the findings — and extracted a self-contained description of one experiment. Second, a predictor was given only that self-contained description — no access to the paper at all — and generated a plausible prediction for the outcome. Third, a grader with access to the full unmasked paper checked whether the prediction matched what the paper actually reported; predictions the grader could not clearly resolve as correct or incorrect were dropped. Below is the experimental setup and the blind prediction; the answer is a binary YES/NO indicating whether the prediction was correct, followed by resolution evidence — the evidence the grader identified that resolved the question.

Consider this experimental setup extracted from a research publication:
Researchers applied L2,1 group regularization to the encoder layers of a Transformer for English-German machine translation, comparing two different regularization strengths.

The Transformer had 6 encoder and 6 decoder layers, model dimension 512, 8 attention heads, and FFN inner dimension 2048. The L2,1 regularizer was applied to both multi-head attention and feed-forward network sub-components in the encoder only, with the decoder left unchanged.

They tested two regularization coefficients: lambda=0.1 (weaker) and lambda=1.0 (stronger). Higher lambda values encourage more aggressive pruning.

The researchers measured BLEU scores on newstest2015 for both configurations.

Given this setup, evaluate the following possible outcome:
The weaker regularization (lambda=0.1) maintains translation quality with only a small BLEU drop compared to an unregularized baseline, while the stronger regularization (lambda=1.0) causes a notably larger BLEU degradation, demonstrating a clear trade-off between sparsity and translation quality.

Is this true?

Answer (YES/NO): NO